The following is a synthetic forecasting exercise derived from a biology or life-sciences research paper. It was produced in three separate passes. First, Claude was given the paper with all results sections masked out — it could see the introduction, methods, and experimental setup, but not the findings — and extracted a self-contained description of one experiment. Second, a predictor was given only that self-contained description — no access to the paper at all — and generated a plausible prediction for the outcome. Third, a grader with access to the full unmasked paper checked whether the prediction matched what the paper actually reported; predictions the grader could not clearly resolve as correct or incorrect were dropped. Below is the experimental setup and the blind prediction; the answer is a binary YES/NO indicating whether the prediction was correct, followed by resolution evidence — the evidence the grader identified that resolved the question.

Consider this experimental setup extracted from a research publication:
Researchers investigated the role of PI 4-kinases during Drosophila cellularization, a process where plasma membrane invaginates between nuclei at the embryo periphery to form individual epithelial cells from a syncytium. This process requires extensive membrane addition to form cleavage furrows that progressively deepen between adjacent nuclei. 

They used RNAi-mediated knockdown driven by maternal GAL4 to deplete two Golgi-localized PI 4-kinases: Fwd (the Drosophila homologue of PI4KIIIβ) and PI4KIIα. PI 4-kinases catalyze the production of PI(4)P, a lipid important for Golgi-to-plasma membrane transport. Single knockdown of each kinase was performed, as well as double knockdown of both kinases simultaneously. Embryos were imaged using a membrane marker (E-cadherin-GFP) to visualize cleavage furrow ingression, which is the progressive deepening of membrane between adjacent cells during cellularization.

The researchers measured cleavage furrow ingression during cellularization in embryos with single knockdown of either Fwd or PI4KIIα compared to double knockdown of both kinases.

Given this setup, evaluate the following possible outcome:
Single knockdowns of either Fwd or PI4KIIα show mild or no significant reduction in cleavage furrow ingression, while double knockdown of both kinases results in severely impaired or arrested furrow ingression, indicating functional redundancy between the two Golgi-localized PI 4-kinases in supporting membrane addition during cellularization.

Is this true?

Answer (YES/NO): YES